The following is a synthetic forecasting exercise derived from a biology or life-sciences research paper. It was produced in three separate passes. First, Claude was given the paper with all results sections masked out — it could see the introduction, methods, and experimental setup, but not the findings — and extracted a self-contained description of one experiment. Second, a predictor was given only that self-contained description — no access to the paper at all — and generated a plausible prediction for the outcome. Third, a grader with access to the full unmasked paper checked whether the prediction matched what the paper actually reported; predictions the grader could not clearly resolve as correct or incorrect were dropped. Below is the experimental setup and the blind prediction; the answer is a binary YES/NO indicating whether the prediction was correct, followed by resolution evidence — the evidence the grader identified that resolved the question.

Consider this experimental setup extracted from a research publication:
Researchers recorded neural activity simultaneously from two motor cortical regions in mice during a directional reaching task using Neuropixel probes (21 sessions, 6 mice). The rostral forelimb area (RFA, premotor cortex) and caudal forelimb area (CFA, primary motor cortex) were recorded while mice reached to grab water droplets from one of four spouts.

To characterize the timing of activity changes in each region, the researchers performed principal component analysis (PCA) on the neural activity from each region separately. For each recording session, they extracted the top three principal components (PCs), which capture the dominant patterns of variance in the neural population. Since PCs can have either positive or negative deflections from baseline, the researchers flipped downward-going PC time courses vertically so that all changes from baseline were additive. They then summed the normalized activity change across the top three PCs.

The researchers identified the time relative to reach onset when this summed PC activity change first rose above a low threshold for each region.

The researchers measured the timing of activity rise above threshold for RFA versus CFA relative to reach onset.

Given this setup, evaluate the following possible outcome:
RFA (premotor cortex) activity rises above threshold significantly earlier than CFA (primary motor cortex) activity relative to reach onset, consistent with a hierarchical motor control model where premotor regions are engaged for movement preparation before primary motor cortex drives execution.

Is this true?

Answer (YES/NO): YES